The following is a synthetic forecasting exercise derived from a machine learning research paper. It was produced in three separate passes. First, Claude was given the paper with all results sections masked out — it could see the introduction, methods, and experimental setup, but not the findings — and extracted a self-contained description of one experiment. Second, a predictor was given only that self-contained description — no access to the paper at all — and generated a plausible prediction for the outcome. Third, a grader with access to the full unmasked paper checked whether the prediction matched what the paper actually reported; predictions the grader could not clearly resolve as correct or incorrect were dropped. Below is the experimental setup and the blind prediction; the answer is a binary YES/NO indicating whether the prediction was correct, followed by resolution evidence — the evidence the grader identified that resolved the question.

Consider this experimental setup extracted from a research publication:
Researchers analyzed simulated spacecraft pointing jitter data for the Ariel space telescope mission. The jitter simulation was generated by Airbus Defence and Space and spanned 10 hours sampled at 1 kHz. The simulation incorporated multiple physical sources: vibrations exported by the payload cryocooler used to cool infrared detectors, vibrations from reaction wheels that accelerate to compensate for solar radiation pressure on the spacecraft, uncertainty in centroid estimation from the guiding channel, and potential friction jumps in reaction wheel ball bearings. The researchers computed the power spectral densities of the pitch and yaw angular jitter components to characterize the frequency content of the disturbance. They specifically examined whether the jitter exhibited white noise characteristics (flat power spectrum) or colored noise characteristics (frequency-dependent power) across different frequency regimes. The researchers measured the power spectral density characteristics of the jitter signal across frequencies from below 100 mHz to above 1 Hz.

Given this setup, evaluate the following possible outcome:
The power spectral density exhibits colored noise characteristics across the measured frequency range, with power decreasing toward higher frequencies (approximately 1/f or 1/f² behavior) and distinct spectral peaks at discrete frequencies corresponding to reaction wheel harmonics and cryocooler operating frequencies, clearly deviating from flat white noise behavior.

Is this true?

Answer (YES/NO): NO